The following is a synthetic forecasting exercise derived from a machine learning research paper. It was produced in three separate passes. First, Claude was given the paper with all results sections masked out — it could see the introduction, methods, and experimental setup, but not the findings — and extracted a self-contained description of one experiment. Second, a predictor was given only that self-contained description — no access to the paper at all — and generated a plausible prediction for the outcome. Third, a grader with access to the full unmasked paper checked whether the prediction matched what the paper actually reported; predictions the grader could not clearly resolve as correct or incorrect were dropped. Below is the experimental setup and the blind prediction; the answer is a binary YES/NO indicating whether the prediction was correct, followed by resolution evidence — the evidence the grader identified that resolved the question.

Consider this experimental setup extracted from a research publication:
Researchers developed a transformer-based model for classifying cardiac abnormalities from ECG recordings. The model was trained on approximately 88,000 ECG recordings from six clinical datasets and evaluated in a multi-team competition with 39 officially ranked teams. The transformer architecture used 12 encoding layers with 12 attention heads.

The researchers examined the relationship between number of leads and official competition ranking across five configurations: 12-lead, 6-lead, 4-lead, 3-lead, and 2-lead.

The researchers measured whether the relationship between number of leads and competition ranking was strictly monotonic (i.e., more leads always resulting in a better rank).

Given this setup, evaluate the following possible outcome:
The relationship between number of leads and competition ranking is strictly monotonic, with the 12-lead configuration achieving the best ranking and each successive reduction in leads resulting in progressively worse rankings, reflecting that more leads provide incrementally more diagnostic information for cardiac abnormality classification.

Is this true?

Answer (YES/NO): NO